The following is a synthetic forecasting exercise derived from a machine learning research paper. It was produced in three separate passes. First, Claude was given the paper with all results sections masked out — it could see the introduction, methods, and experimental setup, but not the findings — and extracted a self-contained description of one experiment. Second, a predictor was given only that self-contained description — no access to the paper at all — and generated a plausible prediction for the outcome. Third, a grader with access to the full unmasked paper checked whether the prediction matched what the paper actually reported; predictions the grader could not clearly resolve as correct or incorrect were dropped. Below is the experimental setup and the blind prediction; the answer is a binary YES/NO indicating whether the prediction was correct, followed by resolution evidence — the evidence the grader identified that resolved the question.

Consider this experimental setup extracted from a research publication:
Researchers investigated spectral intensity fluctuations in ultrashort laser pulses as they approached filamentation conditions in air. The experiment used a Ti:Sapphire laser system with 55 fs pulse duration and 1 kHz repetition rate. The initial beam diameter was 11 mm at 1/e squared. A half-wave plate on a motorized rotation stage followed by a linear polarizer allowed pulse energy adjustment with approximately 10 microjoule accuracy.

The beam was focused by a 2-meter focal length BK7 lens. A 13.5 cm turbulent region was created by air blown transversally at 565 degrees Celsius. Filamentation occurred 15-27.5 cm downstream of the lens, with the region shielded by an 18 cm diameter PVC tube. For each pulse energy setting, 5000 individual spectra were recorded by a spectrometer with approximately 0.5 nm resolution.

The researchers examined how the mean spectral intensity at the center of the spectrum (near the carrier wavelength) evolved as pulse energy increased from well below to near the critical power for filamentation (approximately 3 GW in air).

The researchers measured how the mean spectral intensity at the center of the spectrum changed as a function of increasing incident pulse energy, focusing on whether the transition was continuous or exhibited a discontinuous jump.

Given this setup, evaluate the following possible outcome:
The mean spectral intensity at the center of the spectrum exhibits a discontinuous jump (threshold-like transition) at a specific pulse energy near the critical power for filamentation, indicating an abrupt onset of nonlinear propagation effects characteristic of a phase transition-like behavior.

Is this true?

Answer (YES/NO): NO